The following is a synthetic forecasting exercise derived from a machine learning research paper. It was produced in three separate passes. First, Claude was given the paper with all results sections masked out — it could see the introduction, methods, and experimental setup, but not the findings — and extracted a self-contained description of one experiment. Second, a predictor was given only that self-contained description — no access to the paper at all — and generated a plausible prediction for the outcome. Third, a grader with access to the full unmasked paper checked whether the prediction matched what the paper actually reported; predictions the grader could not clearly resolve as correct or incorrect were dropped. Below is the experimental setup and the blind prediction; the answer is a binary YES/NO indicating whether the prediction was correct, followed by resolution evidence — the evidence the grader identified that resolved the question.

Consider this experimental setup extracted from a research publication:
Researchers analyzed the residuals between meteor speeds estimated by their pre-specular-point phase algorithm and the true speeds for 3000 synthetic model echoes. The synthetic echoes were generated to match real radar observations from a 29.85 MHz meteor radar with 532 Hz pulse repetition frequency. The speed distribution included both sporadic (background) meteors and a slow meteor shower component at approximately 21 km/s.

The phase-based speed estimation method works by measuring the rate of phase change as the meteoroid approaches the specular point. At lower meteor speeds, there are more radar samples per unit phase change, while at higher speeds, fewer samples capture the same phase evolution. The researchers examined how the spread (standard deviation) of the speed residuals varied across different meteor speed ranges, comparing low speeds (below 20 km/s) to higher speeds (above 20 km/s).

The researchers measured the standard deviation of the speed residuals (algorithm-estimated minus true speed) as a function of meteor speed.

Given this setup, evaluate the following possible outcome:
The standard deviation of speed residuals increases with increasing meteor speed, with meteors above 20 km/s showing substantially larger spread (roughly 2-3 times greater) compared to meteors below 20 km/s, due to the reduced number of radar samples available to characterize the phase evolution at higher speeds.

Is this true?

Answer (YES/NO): NO